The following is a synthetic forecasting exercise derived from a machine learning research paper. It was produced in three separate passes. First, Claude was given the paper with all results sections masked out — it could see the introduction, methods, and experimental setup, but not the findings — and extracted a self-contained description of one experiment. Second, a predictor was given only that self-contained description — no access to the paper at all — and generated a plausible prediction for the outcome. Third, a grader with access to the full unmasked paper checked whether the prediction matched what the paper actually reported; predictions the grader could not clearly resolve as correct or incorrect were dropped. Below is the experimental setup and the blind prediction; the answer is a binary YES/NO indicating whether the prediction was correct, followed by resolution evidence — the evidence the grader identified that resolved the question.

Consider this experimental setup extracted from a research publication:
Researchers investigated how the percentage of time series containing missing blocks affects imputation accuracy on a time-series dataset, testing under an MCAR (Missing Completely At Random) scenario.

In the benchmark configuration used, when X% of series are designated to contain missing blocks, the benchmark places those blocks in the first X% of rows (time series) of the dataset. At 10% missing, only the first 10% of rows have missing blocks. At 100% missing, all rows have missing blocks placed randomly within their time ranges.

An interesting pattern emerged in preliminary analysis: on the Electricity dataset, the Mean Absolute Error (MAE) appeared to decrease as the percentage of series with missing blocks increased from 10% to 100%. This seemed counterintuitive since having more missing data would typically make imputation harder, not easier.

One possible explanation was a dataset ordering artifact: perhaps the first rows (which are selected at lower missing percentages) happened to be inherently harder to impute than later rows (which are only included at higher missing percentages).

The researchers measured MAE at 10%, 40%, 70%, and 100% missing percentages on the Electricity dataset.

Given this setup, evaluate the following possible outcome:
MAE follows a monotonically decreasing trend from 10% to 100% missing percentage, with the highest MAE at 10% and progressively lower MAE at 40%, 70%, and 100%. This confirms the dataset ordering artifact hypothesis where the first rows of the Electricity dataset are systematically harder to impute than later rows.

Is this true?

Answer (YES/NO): YES